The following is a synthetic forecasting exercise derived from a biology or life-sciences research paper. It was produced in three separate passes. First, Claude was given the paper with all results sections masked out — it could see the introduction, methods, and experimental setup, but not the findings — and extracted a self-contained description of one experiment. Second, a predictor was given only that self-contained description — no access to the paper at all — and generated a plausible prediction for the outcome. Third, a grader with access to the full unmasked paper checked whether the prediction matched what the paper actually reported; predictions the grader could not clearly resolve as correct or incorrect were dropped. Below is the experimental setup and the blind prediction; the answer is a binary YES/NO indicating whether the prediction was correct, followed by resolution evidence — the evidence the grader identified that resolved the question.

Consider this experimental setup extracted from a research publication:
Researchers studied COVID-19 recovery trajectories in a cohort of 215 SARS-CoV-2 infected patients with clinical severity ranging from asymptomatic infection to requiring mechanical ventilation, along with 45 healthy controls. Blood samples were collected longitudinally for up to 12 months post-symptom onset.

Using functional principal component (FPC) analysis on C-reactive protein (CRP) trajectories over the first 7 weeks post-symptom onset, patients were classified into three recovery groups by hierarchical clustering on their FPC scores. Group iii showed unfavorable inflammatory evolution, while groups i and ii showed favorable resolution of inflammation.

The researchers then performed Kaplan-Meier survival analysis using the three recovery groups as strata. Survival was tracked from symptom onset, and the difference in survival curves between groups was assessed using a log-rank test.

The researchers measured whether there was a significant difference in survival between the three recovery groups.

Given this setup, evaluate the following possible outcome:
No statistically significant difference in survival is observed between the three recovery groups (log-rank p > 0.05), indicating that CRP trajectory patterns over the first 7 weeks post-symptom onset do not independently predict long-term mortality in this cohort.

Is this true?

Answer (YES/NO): NO